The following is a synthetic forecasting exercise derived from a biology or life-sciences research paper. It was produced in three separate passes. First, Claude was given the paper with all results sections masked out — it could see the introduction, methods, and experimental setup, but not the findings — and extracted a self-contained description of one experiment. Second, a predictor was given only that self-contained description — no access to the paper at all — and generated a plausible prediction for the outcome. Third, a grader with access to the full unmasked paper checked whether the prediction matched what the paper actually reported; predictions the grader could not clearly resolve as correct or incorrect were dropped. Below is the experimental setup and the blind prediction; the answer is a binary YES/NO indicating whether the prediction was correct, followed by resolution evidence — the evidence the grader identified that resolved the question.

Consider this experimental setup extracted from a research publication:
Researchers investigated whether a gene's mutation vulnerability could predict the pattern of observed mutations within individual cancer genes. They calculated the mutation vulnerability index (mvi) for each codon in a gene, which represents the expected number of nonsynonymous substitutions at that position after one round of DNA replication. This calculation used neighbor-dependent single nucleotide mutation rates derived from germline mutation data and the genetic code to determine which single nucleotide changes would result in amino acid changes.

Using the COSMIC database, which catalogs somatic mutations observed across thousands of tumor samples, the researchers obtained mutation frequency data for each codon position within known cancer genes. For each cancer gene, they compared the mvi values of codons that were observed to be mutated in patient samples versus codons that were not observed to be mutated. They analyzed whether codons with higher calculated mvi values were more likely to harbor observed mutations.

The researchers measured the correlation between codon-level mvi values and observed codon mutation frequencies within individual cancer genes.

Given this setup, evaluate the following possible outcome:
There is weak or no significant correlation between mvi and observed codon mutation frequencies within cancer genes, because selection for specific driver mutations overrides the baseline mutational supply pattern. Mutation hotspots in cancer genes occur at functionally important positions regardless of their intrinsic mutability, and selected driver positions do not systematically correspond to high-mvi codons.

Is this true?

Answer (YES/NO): NO